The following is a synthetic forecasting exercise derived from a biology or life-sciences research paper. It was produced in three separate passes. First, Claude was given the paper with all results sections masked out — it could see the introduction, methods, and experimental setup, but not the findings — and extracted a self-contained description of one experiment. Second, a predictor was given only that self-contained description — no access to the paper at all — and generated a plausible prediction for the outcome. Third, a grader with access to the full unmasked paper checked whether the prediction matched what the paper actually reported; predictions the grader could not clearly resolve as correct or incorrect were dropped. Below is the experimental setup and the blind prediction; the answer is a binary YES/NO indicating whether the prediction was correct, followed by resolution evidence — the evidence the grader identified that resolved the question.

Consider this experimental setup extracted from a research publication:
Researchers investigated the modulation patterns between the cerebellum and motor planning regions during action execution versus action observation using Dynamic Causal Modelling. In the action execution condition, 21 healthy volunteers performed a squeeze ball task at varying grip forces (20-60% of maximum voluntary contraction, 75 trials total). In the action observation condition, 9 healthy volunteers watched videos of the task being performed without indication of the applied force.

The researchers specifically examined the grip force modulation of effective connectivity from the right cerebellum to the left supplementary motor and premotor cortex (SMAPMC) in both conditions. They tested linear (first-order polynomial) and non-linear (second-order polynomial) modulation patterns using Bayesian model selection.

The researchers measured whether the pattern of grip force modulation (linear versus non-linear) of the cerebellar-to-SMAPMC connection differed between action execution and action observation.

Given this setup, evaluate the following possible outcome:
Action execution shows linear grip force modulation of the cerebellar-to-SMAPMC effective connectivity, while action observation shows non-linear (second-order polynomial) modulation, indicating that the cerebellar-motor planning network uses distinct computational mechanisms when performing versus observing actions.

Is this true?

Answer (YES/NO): NO